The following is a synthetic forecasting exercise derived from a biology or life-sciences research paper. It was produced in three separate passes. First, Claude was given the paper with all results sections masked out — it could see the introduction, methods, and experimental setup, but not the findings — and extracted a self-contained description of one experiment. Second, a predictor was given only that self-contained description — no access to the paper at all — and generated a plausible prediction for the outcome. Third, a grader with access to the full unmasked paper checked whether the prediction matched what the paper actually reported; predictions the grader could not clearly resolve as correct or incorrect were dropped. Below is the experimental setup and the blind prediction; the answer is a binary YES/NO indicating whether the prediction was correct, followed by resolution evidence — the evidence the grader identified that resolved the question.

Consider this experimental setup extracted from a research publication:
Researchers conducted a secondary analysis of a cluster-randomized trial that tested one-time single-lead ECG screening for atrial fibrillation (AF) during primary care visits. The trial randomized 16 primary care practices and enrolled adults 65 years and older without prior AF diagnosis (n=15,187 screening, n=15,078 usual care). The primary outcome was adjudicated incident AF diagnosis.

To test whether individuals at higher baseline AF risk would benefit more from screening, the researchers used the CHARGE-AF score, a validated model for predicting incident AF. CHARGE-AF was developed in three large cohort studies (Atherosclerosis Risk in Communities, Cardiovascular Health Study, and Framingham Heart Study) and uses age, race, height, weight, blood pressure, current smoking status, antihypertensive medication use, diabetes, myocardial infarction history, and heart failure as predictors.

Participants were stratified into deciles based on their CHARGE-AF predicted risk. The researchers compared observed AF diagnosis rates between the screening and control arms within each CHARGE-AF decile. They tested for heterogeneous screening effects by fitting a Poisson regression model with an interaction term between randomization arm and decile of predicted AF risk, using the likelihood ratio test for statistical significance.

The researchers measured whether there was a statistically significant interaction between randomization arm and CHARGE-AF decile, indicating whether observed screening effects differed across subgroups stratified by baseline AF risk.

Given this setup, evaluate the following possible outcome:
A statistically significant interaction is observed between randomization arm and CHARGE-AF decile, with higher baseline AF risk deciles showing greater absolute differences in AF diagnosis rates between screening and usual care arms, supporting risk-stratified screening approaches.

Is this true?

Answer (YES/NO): NO